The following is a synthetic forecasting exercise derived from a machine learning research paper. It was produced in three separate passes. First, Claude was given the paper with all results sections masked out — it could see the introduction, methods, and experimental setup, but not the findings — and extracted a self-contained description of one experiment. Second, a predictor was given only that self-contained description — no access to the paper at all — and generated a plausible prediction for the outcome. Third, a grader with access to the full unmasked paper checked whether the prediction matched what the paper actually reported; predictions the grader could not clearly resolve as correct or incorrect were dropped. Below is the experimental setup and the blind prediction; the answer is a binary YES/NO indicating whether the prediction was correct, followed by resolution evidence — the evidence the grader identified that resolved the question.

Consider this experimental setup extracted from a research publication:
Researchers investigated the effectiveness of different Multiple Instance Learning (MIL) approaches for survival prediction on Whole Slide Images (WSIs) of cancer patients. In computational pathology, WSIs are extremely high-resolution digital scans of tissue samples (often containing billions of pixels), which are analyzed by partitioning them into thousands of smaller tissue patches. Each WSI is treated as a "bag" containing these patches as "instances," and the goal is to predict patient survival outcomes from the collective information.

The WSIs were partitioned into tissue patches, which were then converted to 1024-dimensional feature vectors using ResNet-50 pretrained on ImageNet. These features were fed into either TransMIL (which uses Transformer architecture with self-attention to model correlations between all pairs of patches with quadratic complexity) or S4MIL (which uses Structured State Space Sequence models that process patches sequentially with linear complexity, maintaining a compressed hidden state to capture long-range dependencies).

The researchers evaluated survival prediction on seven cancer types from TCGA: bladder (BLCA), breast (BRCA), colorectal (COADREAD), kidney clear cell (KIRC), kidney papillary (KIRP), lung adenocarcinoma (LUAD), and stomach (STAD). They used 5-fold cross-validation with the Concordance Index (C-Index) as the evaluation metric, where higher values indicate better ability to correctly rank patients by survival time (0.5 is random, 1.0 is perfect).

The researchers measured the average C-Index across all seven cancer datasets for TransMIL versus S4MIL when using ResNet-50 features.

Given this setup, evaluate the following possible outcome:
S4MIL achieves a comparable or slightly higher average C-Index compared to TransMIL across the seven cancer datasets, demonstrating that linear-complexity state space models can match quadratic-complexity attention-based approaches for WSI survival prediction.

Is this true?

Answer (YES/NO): NO